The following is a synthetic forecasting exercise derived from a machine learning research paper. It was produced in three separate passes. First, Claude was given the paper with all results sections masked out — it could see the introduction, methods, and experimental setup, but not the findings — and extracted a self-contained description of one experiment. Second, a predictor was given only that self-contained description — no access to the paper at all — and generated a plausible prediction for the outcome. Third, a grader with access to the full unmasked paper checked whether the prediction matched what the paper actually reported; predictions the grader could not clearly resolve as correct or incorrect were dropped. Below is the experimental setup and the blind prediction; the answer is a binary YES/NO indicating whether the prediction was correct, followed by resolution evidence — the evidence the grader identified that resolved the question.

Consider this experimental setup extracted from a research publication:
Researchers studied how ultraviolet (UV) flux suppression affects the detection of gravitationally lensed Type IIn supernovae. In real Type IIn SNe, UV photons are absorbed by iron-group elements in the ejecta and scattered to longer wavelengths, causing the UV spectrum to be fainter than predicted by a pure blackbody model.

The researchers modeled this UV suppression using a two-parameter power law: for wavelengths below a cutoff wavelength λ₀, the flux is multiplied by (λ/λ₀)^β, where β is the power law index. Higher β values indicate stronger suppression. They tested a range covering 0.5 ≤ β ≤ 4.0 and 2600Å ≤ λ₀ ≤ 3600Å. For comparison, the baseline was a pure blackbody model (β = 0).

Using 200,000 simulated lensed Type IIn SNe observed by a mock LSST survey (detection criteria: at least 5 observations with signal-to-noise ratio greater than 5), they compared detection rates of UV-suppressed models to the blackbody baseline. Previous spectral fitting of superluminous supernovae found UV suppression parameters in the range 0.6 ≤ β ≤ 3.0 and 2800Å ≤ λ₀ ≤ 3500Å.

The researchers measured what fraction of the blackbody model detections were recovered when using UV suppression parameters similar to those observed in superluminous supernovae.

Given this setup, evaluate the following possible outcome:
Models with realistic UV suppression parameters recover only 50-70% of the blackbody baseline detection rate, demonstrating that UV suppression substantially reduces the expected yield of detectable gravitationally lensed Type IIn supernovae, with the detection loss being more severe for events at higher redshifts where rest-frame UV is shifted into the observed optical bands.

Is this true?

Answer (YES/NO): NO